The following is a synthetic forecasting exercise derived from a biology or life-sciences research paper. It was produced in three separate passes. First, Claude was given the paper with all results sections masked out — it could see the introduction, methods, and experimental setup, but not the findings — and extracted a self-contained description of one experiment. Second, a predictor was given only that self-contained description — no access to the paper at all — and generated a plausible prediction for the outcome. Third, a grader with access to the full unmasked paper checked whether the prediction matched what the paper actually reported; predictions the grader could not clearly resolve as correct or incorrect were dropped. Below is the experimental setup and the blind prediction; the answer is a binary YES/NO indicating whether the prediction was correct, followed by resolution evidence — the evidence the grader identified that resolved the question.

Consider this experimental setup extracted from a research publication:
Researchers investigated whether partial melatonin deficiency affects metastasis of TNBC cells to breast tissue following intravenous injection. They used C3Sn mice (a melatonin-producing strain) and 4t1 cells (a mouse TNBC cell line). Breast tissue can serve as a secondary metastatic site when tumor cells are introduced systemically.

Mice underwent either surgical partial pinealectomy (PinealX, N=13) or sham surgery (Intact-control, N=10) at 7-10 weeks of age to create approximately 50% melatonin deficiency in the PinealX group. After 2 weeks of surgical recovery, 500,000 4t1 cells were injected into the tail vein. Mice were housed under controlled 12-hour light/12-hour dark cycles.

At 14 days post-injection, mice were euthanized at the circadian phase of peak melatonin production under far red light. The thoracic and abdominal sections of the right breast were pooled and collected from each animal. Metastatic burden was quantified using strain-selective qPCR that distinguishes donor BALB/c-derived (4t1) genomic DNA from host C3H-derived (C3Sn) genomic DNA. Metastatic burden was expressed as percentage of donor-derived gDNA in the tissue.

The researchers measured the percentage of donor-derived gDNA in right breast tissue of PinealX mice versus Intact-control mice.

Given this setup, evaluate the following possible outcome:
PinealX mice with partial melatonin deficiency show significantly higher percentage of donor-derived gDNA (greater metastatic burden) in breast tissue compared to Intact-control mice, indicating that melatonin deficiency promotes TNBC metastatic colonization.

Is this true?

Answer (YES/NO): NO